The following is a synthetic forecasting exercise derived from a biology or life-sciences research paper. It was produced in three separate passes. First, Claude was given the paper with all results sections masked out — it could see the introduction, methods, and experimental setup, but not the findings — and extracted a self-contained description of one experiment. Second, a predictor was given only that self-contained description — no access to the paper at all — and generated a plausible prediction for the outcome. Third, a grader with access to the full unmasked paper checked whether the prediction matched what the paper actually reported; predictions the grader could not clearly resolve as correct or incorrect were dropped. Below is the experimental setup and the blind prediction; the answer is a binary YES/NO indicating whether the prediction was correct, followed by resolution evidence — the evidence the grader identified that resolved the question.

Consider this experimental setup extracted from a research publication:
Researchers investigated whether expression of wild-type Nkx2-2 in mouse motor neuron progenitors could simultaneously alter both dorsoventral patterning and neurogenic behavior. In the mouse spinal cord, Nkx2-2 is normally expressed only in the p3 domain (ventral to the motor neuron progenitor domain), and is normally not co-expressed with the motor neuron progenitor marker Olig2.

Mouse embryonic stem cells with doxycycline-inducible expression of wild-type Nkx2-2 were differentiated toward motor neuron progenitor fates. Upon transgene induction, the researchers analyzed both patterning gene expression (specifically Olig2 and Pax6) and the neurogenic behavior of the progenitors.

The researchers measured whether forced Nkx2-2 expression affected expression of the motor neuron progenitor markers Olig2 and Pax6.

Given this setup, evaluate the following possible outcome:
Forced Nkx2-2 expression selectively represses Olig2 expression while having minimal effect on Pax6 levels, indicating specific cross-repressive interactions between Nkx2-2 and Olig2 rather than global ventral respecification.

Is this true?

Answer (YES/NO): NO